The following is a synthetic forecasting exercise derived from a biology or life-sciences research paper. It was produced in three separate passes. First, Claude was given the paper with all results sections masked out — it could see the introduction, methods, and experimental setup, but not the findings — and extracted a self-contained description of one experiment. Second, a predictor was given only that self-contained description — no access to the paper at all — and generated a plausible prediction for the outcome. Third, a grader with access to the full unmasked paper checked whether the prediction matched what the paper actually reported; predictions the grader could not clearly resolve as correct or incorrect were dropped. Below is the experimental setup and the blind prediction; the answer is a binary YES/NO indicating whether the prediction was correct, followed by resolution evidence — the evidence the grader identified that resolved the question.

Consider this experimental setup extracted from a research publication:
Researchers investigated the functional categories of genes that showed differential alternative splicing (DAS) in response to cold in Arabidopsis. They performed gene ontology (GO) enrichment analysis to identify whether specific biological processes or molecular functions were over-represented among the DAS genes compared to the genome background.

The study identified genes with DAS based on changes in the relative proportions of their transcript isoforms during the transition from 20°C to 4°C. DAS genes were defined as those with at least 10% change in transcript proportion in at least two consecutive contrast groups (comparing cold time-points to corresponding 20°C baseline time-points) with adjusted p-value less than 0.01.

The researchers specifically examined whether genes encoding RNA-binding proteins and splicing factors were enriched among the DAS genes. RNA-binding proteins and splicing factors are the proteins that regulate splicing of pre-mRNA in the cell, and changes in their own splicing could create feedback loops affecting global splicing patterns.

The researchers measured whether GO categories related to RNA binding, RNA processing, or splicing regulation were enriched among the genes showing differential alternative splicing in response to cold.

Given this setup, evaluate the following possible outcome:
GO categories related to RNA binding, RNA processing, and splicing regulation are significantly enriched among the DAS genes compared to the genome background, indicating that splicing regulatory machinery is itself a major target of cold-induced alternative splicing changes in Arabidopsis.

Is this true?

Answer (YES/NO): YES